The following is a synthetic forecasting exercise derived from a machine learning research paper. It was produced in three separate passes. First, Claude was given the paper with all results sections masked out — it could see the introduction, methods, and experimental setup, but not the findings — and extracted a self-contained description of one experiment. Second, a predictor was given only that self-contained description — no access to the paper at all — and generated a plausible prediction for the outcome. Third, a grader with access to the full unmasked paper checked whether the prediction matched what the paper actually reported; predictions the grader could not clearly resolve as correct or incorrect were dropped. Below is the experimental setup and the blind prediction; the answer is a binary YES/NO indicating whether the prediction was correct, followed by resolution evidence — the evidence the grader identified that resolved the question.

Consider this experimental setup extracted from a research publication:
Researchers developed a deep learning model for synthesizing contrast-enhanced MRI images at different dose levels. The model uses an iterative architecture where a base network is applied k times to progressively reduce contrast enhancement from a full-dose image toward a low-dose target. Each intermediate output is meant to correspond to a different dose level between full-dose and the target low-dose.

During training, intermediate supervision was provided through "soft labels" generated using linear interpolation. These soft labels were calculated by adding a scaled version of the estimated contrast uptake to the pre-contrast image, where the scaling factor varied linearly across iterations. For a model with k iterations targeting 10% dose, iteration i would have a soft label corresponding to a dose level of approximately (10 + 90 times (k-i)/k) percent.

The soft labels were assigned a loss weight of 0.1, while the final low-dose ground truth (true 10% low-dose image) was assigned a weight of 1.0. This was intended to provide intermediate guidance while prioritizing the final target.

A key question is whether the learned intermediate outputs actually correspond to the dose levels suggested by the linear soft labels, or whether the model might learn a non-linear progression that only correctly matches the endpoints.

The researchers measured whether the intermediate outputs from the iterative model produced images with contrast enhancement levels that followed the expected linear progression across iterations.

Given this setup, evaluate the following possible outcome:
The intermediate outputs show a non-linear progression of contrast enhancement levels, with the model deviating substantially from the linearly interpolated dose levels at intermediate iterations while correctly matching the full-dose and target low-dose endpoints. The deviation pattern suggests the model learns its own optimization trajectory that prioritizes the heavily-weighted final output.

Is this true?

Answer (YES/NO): YES